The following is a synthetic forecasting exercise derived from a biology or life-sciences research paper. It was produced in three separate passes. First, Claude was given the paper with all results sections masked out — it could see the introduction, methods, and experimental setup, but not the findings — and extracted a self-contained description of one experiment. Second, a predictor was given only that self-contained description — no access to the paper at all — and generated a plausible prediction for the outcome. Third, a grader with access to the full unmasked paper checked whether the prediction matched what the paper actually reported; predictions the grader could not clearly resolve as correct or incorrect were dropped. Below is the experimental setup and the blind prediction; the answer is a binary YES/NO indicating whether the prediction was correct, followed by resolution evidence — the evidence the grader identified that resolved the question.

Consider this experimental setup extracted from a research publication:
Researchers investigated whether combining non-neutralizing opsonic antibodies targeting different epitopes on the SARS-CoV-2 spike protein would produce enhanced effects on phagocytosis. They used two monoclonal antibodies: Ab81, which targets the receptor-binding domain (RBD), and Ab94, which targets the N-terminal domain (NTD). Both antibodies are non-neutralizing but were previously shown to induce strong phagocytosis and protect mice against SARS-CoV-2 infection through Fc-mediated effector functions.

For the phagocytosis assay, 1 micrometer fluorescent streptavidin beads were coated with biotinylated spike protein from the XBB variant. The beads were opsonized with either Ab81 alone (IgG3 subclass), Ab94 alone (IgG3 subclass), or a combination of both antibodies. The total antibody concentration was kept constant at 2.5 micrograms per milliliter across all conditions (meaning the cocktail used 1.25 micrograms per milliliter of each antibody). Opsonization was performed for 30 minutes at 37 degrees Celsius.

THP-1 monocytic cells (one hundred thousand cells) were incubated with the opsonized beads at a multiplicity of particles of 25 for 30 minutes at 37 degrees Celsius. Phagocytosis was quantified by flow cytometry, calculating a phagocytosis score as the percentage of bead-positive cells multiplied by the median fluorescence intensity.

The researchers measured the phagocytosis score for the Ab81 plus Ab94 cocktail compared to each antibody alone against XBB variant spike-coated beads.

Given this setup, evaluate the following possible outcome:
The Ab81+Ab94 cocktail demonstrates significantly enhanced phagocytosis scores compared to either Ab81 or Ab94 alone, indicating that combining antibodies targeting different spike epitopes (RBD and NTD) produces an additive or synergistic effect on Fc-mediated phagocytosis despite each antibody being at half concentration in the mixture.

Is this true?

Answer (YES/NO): YES